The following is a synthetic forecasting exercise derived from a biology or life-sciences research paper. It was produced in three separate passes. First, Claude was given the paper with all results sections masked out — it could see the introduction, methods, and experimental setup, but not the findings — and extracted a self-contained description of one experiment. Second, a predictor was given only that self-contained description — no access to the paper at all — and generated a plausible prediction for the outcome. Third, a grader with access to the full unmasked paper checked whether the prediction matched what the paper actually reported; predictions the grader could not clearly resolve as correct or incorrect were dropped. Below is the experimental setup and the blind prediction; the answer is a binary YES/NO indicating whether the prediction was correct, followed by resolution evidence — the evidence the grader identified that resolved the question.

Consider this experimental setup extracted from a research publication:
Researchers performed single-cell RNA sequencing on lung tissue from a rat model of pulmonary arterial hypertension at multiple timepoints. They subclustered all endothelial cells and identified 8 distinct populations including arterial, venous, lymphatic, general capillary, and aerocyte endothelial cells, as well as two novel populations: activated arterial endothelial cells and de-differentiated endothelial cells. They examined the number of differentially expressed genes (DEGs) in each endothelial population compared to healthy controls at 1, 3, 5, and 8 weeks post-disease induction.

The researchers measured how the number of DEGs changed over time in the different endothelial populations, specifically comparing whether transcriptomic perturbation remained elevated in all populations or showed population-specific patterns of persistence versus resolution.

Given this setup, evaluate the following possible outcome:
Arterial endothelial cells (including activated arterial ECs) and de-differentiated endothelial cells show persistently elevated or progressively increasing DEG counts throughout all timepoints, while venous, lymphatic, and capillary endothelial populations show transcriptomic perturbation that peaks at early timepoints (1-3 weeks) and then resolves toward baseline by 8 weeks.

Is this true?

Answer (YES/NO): NO